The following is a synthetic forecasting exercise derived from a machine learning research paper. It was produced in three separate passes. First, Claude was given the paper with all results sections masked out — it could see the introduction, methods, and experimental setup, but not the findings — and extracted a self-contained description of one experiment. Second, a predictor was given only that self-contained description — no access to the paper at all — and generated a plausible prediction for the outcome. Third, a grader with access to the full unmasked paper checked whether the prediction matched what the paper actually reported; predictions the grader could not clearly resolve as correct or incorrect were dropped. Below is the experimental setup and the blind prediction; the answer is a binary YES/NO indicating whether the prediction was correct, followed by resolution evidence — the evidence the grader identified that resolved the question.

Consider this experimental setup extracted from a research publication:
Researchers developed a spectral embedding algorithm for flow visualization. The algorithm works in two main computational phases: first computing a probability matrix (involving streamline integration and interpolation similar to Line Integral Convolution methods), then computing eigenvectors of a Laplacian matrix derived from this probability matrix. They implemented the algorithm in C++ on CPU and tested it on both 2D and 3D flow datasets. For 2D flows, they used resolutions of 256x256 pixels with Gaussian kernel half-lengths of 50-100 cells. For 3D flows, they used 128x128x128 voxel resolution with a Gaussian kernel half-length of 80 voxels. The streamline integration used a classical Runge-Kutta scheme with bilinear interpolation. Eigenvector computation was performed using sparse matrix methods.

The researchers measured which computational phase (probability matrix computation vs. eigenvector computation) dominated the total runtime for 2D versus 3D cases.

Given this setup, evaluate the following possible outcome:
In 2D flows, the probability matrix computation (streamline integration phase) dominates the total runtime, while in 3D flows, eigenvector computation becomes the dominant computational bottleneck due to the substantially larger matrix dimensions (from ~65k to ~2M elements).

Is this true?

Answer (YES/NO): YES